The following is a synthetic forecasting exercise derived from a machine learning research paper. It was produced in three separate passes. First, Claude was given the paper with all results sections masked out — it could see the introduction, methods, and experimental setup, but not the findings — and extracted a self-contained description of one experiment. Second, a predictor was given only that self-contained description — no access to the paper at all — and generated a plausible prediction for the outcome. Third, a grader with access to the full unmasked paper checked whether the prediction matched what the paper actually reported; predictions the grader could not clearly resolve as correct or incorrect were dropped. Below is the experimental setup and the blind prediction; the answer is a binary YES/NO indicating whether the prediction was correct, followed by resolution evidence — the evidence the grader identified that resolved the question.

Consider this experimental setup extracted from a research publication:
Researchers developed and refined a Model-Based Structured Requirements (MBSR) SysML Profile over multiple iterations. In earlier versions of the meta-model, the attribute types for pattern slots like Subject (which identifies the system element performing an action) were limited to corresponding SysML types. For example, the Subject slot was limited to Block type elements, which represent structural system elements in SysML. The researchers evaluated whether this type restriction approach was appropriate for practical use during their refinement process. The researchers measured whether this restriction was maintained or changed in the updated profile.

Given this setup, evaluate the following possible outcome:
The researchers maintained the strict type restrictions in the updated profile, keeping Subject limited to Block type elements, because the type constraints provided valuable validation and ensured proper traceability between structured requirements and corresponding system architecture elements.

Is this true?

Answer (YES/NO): NO